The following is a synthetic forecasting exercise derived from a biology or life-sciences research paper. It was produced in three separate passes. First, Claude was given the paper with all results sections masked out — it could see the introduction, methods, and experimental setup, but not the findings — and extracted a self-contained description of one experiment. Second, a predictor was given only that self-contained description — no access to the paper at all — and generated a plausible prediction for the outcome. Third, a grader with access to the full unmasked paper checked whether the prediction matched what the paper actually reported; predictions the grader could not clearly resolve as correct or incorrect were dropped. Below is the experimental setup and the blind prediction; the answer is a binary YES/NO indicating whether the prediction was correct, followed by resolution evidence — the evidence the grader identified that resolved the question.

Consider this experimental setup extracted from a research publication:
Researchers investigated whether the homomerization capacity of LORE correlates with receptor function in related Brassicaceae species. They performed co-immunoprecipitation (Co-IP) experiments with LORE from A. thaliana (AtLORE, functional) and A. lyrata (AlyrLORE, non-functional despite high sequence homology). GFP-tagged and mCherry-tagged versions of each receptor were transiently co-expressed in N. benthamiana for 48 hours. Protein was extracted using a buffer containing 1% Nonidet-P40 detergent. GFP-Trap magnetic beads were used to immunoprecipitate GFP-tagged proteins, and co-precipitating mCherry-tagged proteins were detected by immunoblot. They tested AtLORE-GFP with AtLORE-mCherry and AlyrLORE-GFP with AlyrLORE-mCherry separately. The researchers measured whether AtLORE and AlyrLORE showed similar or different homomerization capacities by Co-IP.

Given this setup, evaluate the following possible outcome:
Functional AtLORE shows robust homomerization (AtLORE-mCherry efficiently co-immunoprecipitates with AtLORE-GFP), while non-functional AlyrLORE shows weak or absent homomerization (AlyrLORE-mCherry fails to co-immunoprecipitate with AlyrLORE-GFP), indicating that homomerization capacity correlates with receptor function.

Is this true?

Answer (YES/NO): YES